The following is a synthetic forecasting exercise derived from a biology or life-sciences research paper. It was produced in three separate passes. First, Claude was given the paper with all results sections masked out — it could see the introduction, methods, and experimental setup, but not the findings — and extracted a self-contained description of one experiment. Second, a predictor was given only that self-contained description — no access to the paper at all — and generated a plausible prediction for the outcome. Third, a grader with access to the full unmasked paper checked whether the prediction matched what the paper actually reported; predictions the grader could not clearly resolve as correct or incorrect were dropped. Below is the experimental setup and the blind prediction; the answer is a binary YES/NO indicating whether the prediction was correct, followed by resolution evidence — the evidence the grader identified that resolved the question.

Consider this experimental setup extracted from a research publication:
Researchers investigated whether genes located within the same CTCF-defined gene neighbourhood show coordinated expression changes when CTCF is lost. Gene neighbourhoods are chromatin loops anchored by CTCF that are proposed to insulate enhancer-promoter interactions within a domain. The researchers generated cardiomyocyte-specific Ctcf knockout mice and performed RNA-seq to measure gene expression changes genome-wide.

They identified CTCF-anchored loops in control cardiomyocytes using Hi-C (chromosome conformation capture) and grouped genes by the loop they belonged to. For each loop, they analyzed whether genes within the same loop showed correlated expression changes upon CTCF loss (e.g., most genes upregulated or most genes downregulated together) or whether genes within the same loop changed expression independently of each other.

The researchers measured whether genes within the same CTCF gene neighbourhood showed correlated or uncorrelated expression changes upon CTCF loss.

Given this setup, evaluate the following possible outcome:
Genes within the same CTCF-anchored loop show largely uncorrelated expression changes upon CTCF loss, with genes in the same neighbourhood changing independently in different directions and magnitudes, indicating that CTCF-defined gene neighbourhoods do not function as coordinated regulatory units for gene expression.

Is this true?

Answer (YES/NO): YES